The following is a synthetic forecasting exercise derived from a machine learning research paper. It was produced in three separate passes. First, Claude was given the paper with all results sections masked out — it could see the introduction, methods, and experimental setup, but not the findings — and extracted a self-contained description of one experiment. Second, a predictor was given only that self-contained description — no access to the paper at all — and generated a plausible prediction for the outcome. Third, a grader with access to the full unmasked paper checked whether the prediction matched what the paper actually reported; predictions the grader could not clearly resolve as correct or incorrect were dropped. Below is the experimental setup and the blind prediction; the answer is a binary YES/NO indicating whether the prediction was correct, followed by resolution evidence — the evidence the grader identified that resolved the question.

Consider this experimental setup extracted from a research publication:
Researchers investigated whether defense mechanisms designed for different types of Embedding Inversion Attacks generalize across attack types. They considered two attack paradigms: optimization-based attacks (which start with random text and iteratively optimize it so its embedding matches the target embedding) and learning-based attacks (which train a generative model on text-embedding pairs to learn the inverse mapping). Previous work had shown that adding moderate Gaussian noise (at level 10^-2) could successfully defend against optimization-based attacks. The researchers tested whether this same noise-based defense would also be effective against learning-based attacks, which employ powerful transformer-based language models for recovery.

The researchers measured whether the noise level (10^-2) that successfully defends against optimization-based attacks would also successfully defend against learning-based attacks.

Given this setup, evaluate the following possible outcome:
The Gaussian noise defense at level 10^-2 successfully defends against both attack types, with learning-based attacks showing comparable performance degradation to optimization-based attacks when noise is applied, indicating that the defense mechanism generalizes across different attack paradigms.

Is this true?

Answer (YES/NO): NO